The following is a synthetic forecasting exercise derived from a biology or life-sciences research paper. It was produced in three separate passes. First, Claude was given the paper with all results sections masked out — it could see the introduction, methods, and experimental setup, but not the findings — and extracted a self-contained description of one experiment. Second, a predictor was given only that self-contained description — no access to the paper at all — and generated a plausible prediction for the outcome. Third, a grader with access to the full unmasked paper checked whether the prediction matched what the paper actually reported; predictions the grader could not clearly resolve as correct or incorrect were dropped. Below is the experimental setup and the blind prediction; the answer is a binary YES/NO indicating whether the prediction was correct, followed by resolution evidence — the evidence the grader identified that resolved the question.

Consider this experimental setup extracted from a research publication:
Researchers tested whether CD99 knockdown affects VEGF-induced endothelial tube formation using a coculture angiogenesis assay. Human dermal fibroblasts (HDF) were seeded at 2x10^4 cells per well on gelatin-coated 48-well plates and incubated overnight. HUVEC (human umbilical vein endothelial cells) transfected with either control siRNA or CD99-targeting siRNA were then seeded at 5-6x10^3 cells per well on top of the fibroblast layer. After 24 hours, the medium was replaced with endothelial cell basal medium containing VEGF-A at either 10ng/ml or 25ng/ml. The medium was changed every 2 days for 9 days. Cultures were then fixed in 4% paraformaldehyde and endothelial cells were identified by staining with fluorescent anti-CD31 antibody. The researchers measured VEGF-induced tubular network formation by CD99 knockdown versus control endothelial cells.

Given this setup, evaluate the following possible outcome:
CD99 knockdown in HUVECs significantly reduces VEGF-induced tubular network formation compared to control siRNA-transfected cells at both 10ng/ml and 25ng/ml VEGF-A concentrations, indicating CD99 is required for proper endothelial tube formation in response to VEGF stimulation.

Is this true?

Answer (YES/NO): NO